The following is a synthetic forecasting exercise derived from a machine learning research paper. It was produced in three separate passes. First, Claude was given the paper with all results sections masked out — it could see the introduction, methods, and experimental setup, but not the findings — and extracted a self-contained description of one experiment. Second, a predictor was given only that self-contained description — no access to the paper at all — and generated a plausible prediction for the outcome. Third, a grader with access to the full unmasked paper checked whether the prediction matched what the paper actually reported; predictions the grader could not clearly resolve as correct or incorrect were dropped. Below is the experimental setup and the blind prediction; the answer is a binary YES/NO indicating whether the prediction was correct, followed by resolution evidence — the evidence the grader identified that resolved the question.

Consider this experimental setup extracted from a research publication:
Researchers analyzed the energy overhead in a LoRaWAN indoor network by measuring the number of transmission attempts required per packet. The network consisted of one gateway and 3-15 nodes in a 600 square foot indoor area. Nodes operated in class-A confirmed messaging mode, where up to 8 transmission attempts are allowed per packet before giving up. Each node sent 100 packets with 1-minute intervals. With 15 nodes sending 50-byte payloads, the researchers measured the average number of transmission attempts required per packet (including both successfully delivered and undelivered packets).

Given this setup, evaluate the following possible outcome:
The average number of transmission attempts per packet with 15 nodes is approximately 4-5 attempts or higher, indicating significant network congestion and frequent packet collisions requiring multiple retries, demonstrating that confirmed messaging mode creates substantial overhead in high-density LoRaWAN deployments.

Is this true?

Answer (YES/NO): YES